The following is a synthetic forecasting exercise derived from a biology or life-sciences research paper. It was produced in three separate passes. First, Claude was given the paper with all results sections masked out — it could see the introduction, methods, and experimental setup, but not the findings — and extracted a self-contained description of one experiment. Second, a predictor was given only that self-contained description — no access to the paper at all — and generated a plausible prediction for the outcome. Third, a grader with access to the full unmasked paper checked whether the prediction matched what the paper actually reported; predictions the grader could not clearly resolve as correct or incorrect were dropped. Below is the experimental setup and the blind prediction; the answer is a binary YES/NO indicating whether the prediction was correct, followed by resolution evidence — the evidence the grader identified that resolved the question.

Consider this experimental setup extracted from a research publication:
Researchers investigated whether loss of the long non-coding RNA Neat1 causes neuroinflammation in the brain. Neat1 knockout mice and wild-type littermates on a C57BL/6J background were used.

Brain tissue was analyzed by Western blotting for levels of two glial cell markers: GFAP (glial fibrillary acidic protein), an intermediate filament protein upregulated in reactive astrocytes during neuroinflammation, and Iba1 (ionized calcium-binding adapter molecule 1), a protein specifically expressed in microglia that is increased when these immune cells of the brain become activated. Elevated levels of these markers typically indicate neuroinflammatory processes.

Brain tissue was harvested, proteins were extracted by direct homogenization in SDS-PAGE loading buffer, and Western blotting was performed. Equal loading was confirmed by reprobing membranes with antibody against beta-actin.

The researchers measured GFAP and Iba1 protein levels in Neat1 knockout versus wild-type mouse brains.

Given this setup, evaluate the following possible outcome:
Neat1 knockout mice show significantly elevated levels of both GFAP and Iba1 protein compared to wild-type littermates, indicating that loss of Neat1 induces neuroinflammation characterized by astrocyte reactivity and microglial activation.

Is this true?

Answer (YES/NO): NO